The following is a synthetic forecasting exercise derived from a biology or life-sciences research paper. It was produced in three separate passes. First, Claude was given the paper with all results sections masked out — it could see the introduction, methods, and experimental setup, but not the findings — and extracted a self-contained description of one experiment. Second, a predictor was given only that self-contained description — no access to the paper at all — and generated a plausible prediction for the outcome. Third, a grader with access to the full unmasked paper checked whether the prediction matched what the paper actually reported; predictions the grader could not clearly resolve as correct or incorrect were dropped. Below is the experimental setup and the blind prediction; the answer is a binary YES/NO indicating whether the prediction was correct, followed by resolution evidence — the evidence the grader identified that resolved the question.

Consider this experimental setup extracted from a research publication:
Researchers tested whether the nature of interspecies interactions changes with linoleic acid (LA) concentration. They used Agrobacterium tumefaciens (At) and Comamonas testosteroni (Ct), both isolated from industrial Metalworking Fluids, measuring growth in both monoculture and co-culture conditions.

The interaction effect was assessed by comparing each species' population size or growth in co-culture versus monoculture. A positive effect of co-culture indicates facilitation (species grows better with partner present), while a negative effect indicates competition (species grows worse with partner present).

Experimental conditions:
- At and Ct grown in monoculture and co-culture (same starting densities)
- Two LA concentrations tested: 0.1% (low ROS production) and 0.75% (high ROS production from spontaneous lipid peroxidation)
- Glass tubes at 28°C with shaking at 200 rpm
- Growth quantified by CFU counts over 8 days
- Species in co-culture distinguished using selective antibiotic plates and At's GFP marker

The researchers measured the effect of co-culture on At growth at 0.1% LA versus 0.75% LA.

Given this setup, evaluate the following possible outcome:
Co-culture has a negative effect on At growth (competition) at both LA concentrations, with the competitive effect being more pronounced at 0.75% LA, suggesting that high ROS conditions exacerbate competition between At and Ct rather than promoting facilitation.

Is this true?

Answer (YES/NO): NO